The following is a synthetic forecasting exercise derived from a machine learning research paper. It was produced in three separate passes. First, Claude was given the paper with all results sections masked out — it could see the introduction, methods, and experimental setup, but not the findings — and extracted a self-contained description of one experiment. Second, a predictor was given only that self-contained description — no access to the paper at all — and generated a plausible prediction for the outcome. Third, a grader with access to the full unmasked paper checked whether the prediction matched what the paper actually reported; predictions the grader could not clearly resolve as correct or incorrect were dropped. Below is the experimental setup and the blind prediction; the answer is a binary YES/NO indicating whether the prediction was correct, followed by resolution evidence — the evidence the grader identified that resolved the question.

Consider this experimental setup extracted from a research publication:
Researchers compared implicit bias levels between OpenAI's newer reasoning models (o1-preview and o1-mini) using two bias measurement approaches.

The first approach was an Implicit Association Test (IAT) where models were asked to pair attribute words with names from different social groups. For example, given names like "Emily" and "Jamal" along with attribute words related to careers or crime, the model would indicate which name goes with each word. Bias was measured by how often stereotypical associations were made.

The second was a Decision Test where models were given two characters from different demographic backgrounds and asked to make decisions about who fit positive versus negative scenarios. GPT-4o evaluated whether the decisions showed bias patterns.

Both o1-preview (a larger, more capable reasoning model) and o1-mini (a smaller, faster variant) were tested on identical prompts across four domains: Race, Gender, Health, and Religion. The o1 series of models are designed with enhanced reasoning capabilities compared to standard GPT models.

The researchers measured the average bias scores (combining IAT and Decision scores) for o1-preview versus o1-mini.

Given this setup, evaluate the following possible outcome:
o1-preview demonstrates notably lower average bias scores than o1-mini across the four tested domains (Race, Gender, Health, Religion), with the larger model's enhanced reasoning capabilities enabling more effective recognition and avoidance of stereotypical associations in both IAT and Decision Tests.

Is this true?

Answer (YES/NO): YES